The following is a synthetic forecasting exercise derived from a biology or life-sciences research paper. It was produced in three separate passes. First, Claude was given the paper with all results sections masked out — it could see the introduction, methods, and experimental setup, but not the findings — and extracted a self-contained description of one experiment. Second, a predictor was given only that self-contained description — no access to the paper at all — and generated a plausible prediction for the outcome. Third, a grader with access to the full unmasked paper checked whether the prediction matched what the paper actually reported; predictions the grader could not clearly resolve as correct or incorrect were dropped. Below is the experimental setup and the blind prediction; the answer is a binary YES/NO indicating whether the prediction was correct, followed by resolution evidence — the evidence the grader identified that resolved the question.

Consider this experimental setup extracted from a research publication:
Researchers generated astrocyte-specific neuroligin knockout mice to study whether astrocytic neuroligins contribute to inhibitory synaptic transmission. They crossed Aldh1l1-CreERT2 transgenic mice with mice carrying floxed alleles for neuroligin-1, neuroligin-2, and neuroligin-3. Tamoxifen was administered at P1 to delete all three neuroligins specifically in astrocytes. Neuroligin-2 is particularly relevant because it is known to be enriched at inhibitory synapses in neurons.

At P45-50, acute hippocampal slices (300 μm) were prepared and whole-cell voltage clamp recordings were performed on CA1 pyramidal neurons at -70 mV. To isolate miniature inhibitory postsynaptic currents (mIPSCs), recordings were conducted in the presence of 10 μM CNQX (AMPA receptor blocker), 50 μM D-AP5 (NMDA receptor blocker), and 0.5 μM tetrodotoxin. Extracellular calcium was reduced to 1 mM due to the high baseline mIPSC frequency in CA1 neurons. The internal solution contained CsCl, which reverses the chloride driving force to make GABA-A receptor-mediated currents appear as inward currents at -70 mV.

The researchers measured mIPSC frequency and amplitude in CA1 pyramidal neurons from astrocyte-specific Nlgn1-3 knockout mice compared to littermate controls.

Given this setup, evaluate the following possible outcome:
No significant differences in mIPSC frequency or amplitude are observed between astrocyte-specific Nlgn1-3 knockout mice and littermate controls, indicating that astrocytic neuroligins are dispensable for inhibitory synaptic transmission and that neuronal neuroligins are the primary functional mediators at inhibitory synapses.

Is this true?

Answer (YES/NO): YES